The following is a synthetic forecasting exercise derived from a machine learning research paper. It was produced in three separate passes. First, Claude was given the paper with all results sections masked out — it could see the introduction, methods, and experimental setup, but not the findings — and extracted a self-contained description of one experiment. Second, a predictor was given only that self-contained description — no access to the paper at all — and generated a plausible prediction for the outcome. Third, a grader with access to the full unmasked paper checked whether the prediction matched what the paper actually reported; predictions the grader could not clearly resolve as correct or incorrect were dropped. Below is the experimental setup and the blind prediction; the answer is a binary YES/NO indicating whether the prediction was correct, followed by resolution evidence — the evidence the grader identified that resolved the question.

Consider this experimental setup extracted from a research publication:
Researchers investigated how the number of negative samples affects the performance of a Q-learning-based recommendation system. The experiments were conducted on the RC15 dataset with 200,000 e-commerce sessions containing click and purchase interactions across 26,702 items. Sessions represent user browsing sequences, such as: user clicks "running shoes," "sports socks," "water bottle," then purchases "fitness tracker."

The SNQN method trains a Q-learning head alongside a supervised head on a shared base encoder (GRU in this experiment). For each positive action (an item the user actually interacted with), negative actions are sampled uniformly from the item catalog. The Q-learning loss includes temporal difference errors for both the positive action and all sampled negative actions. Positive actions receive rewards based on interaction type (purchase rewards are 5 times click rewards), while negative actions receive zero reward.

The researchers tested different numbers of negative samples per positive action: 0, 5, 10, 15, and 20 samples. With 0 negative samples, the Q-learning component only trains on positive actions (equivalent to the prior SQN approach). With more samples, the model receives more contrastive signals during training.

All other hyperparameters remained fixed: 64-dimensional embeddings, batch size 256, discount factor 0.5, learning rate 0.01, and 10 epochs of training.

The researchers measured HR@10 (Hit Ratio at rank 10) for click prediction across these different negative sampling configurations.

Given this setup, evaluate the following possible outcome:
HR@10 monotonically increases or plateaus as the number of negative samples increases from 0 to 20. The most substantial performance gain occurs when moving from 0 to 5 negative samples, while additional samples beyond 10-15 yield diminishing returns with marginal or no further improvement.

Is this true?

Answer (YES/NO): NO